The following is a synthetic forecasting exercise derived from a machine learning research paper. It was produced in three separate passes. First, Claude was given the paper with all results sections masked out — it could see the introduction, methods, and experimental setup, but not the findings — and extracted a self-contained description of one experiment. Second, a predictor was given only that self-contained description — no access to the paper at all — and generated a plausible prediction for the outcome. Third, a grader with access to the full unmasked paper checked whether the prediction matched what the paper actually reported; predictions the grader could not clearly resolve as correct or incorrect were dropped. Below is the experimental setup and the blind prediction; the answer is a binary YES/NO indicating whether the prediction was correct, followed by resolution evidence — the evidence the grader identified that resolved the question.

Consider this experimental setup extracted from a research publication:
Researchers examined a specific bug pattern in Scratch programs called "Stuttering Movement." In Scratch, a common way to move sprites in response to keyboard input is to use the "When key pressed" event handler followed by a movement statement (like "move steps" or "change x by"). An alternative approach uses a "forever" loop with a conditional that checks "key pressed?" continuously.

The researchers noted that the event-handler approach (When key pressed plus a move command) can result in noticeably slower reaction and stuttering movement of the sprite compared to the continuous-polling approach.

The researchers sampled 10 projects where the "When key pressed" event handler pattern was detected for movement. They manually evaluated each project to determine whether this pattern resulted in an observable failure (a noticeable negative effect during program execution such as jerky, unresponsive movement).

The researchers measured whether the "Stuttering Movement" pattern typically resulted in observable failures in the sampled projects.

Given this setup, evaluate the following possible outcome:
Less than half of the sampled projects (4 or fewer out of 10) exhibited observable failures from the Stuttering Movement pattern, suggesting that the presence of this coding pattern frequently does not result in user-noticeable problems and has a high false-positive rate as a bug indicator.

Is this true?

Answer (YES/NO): NO